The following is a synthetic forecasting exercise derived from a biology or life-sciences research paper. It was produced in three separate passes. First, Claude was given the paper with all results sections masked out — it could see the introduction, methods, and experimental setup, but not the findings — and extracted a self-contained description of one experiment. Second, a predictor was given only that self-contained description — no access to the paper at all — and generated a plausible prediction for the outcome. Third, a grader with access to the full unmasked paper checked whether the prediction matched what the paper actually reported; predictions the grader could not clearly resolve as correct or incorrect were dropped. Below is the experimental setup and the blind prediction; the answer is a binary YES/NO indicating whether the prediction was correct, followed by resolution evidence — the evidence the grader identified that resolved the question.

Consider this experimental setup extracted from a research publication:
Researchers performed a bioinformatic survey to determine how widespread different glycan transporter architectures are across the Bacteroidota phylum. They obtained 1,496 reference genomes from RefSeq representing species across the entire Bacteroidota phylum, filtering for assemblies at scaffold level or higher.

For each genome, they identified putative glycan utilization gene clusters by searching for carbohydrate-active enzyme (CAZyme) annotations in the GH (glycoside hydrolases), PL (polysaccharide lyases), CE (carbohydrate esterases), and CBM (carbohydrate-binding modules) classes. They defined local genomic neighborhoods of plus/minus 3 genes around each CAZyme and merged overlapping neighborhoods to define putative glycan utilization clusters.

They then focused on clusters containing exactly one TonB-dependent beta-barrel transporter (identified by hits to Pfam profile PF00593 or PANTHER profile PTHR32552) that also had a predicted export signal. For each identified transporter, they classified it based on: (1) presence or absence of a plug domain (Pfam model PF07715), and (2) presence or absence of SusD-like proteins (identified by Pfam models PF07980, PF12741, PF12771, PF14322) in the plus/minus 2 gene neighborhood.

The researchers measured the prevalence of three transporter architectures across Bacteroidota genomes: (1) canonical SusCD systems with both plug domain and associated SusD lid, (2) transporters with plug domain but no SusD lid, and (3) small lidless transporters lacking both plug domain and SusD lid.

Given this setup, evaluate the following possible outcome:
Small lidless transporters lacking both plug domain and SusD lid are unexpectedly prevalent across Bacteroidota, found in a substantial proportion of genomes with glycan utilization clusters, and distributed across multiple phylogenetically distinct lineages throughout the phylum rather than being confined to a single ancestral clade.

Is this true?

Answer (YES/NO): YES